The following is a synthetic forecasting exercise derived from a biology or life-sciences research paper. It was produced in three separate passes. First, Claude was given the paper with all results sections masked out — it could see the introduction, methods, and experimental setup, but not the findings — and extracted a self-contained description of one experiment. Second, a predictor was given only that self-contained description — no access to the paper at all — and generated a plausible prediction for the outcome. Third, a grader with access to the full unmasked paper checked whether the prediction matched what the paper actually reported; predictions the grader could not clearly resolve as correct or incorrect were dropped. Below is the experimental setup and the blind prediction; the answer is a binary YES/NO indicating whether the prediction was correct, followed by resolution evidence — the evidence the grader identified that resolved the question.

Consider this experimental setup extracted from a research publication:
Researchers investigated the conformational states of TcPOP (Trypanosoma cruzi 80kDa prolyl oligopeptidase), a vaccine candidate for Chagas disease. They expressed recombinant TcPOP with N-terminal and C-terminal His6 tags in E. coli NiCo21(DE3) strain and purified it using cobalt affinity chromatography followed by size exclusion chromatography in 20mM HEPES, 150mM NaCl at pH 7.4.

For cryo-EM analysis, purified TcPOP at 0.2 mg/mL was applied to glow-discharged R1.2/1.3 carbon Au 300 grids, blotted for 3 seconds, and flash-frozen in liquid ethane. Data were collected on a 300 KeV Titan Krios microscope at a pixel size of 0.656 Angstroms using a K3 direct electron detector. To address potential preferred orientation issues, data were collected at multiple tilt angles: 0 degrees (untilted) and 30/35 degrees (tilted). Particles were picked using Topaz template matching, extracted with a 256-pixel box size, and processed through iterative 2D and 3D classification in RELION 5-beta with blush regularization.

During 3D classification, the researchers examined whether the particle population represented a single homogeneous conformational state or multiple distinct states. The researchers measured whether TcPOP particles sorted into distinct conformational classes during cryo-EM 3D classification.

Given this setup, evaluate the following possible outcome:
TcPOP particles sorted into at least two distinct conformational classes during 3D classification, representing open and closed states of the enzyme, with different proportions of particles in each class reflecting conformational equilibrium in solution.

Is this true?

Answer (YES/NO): YES